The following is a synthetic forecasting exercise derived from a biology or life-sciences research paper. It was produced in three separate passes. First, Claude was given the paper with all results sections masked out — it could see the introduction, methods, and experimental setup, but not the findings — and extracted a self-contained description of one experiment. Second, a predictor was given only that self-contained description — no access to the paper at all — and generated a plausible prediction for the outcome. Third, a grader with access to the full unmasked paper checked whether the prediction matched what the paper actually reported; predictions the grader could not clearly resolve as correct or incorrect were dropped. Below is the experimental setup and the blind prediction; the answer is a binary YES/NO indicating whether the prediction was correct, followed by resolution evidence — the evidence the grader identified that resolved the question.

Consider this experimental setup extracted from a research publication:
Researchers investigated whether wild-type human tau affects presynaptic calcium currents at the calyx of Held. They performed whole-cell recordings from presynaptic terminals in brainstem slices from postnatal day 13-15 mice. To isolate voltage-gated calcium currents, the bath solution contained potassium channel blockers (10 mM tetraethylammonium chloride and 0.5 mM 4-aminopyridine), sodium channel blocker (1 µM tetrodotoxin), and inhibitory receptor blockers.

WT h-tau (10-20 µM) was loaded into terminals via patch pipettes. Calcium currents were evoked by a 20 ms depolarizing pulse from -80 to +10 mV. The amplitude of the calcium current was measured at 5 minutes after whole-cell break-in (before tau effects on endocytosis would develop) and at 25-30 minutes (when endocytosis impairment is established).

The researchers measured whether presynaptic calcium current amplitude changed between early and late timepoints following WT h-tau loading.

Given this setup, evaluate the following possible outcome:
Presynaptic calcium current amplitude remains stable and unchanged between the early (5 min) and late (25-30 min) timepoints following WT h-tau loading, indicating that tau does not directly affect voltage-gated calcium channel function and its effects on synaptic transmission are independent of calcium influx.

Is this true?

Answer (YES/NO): YES